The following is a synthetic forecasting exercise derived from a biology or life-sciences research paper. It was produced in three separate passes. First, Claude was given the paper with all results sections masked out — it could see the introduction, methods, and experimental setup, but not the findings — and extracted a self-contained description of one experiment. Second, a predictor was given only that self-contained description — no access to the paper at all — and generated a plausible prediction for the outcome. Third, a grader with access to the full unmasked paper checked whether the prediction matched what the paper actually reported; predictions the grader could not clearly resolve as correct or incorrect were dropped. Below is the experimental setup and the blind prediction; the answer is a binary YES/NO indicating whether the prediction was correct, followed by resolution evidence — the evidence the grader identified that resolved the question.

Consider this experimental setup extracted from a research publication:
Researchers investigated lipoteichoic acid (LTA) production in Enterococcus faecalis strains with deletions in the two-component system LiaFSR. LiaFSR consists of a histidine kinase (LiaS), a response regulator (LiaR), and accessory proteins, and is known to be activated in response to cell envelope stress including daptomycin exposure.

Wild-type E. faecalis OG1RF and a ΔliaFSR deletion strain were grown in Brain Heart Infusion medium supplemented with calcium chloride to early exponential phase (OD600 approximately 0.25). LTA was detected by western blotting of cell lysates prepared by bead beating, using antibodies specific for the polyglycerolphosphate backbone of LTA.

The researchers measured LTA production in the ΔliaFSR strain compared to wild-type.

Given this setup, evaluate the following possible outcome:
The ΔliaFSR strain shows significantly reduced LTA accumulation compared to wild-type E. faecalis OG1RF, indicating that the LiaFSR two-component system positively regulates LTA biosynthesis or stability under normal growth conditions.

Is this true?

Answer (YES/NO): NO